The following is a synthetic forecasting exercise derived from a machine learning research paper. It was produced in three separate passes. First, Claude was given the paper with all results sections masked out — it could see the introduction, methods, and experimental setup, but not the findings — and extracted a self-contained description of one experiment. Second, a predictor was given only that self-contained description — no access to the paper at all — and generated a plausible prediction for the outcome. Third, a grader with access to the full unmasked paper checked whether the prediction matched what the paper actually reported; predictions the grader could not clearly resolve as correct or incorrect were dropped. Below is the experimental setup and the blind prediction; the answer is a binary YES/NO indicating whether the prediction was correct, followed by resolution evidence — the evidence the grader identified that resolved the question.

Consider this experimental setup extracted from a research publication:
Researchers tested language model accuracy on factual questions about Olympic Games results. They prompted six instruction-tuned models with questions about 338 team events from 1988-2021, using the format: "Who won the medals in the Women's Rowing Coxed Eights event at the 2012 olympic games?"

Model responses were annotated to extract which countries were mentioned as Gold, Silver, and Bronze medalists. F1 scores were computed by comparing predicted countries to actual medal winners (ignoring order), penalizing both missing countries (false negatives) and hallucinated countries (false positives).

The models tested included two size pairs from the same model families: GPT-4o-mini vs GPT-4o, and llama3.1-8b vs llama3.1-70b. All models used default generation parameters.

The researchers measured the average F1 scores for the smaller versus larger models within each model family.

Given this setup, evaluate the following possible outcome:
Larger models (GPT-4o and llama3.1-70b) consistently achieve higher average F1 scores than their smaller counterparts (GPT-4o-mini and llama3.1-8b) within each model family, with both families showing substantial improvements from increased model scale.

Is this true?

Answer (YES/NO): YES